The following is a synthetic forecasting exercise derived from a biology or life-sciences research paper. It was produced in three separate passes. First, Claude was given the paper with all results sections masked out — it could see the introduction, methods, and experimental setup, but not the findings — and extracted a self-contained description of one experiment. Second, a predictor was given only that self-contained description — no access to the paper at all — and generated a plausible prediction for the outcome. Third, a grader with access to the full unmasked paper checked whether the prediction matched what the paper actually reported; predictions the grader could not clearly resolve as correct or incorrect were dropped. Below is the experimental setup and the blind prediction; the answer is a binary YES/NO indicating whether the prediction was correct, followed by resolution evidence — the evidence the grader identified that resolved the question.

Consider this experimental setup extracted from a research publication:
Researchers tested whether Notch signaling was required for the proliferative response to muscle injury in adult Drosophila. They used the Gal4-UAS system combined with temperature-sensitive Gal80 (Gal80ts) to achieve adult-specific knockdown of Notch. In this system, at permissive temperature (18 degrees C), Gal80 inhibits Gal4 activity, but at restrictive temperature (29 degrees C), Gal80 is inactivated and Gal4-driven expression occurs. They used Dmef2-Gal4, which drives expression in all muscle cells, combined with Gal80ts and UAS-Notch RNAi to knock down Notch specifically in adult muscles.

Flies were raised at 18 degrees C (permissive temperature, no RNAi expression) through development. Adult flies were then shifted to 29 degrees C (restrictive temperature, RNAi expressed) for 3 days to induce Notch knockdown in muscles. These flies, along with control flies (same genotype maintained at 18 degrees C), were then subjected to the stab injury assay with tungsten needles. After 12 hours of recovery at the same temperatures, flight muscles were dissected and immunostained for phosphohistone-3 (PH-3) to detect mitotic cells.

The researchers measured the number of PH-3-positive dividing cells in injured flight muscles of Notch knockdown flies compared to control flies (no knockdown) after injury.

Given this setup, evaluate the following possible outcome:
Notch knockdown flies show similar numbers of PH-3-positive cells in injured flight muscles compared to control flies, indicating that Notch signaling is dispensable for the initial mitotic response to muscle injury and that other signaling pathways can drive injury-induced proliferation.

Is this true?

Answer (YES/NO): NO